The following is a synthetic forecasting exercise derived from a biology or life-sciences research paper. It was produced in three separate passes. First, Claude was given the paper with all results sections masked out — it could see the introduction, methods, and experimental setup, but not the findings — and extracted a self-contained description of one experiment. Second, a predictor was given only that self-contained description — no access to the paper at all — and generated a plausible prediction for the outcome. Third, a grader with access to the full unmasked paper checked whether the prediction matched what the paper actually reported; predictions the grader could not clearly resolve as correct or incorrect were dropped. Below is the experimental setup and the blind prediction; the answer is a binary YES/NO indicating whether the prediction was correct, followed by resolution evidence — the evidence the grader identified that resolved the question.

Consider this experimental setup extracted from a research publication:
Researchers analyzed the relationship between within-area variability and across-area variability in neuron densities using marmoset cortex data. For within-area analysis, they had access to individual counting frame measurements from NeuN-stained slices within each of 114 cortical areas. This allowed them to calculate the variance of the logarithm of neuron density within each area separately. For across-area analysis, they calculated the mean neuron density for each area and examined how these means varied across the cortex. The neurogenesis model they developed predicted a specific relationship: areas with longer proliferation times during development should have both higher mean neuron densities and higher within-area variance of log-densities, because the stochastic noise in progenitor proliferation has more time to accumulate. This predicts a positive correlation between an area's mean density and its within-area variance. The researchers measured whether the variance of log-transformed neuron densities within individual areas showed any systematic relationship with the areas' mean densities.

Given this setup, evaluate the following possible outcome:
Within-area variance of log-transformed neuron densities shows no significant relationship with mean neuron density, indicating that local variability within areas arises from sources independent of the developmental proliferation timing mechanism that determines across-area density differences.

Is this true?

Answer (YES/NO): NO